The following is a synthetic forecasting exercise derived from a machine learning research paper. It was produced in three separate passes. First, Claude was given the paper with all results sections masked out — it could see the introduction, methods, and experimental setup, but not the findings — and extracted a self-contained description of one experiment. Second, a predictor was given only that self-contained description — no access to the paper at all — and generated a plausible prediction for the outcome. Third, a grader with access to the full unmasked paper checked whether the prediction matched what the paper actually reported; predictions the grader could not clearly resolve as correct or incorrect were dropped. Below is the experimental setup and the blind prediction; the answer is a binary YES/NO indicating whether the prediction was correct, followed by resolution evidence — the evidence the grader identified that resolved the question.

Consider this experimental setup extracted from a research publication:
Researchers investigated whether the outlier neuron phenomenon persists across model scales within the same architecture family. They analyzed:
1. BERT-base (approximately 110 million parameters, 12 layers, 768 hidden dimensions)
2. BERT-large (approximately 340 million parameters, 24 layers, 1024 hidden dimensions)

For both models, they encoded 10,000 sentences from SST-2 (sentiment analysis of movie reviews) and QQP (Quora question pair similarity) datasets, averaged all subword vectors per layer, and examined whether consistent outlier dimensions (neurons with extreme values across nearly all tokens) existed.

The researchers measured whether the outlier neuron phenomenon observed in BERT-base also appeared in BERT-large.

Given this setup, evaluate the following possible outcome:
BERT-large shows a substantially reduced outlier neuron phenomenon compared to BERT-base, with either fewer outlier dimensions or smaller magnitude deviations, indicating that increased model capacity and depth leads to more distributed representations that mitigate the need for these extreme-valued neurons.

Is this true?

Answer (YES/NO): NO